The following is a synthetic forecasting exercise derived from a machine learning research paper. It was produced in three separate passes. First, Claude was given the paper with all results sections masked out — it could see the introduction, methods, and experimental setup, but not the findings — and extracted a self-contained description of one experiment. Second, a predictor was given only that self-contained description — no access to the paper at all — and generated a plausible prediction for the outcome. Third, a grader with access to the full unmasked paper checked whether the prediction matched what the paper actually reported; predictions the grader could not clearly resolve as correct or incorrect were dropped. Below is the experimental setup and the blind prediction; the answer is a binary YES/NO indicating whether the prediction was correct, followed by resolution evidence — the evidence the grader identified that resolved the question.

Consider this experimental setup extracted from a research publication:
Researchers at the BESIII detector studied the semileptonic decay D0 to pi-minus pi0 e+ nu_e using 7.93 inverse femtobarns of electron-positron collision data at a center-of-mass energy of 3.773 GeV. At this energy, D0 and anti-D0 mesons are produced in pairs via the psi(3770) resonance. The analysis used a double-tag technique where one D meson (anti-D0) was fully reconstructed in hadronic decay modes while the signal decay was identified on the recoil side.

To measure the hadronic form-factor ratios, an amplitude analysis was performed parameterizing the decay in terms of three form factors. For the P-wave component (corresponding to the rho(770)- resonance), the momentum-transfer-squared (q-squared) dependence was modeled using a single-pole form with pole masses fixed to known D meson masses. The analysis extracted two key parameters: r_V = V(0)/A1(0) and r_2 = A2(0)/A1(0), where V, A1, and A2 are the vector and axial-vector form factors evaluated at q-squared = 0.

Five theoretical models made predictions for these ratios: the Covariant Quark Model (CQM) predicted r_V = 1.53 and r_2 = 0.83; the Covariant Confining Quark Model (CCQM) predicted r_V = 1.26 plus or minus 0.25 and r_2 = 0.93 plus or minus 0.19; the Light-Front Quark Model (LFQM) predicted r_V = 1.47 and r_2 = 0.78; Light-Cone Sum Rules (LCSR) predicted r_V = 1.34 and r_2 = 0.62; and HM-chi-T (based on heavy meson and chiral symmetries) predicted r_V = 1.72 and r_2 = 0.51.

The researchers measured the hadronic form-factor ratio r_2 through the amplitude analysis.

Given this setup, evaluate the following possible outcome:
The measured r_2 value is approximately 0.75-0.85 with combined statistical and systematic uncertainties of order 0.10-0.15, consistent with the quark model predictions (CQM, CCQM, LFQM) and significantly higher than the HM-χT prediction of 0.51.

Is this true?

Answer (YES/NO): NO